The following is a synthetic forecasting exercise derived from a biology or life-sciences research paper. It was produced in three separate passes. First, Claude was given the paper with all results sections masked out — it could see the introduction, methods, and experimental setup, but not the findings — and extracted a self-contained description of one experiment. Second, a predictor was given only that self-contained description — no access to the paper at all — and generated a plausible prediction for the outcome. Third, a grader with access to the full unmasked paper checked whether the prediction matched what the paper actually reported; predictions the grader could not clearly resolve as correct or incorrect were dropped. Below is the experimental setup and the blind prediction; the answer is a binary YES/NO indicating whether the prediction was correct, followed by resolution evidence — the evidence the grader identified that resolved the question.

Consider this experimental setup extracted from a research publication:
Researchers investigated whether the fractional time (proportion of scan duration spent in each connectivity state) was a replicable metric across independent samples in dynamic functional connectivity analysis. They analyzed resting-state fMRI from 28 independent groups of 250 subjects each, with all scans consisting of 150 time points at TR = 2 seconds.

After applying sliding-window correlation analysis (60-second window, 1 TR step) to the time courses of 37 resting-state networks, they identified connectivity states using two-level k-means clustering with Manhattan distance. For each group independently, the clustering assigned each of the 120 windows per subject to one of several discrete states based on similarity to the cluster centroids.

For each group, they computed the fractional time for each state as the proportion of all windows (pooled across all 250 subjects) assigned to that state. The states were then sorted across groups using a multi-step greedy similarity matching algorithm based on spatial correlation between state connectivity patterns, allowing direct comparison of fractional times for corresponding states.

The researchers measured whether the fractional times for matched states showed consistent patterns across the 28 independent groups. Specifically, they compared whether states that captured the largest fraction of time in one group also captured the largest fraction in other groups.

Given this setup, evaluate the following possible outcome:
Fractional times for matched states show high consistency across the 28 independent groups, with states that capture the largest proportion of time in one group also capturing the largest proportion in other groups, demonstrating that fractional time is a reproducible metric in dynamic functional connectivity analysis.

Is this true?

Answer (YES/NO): YES